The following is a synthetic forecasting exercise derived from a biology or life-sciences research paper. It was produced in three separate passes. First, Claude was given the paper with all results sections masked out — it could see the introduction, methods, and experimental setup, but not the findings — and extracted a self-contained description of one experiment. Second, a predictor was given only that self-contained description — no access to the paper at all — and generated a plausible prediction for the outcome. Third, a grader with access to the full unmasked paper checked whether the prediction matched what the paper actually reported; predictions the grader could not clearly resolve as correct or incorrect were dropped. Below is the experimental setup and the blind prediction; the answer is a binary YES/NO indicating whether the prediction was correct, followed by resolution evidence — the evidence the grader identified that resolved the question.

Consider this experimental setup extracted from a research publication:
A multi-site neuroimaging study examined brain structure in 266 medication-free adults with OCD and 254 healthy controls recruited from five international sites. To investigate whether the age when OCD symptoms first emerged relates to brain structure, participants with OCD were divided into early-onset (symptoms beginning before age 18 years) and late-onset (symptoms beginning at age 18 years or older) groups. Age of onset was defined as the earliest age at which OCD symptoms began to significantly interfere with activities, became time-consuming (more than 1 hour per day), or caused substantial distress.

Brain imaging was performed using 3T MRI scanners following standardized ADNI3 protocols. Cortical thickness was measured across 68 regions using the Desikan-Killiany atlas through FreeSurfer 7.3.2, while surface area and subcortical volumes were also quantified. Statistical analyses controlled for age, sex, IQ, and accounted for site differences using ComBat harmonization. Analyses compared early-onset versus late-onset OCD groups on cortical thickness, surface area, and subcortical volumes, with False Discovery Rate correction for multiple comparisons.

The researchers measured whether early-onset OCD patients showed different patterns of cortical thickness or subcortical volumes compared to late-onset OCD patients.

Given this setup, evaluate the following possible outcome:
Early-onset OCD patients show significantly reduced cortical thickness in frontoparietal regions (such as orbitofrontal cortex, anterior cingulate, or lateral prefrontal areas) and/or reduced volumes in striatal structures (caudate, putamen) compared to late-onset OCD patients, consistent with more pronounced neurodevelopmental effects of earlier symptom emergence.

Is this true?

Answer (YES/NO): NO